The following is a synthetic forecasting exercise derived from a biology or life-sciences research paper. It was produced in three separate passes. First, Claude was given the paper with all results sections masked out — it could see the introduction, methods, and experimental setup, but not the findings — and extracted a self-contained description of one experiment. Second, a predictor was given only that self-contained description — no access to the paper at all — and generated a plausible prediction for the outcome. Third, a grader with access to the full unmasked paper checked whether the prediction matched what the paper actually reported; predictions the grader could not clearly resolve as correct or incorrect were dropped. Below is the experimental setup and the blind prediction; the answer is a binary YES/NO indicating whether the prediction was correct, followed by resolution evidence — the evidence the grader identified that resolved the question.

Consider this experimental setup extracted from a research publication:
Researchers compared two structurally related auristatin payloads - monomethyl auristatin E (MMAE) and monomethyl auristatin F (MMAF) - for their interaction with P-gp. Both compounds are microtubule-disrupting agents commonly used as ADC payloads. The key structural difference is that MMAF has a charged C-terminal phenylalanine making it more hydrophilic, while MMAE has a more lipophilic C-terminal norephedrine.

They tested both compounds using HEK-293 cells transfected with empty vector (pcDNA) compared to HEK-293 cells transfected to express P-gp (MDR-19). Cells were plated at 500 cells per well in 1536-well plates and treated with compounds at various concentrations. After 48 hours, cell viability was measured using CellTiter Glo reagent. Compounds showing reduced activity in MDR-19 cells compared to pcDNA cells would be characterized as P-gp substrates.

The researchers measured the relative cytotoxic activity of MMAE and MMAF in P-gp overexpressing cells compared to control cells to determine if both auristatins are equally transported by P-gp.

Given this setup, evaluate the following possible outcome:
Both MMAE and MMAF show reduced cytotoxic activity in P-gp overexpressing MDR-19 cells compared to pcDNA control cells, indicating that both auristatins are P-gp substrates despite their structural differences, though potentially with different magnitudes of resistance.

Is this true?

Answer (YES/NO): NO